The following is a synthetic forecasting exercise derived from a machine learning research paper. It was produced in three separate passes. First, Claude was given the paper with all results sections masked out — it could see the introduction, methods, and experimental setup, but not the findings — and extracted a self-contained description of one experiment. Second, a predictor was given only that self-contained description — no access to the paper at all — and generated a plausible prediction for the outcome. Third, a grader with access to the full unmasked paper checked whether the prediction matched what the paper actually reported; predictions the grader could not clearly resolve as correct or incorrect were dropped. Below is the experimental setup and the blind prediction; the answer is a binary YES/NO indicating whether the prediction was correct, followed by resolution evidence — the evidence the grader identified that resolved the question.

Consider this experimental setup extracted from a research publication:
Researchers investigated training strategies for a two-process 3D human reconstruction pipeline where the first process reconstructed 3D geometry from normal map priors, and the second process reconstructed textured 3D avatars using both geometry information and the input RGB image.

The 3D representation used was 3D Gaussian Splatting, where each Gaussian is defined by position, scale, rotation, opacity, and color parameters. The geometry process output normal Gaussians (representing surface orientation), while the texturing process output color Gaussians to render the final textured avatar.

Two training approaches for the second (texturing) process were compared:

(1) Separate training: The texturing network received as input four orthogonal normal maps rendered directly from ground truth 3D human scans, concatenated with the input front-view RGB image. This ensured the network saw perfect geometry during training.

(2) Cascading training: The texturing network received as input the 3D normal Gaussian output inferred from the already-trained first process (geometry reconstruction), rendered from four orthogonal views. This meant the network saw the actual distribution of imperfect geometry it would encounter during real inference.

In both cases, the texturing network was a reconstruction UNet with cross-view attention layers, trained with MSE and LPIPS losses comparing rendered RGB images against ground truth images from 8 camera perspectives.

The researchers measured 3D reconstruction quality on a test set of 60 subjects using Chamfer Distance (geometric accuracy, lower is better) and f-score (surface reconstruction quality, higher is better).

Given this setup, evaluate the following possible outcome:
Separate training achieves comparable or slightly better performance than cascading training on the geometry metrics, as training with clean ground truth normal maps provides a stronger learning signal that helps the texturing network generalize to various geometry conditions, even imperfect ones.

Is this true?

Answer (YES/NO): NO